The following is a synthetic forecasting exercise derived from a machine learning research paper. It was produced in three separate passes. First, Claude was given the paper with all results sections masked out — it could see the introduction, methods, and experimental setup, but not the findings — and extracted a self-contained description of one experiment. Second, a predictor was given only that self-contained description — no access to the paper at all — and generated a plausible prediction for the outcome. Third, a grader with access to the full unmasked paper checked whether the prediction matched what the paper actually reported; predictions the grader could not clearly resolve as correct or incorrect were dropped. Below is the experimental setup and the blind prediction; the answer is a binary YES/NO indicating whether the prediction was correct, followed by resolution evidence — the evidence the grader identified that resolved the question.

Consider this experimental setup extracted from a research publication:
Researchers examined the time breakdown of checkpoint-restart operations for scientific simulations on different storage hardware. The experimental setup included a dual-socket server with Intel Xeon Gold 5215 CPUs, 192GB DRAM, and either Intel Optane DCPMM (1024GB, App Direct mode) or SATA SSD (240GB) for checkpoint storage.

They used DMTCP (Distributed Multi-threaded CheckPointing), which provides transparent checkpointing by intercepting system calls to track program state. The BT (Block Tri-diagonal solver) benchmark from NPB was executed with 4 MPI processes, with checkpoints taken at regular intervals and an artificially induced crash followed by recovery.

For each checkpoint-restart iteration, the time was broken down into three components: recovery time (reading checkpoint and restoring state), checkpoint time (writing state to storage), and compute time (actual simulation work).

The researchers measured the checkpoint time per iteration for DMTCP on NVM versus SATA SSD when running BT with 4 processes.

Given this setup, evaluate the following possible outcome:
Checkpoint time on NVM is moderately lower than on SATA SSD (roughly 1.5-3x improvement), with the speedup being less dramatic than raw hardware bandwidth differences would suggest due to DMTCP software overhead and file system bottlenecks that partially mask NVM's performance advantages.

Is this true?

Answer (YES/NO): NO